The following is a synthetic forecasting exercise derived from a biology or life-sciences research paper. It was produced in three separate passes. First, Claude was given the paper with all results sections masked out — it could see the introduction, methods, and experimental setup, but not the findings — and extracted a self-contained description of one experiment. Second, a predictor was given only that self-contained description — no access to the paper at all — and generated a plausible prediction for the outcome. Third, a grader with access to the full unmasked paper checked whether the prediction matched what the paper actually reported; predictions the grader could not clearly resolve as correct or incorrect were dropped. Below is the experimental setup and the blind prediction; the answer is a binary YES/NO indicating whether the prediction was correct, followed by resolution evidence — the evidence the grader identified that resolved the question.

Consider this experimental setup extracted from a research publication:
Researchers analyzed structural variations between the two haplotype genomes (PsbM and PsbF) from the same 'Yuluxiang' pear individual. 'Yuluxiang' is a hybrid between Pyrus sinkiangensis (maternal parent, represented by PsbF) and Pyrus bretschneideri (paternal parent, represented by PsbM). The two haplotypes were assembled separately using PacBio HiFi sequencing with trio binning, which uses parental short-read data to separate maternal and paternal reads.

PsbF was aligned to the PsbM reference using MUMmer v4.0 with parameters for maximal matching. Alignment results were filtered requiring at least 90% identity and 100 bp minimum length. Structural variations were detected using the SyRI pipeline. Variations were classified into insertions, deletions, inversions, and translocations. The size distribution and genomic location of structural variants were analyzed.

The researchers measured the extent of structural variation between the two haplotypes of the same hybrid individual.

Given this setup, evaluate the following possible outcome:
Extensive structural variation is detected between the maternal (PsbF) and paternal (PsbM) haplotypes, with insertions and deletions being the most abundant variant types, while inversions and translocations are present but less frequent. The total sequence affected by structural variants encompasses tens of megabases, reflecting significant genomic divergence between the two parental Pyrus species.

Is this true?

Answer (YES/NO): NO